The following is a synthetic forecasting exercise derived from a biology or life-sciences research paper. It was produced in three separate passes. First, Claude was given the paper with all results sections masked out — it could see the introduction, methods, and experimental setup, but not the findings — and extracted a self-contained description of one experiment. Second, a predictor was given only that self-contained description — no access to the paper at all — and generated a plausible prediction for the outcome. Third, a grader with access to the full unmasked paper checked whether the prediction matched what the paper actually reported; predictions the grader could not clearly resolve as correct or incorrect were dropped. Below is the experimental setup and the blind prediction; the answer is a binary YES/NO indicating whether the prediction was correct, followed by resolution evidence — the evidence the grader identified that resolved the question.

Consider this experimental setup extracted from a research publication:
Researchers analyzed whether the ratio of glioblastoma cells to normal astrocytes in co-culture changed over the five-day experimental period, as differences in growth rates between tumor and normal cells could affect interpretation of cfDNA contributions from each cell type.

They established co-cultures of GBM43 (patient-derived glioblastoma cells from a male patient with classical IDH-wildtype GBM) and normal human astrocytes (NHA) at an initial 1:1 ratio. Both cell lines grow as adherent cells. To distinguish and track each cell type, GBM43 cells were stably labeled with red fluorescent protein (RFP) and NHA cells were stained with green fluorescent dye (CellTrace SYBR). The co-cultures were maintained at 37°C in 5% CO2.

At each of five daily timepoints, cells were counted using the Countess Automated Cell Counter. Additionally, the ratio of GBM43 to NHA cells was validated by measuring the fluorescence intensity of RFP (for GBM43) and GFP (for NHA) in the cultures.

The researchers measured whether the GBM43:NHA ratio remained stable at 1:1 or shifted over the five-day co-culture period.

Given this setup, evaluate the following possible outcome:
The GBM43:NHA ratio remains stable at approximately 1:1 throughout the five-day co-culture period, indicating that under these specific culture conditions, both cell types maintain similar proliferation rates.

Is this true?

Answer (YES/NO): NO